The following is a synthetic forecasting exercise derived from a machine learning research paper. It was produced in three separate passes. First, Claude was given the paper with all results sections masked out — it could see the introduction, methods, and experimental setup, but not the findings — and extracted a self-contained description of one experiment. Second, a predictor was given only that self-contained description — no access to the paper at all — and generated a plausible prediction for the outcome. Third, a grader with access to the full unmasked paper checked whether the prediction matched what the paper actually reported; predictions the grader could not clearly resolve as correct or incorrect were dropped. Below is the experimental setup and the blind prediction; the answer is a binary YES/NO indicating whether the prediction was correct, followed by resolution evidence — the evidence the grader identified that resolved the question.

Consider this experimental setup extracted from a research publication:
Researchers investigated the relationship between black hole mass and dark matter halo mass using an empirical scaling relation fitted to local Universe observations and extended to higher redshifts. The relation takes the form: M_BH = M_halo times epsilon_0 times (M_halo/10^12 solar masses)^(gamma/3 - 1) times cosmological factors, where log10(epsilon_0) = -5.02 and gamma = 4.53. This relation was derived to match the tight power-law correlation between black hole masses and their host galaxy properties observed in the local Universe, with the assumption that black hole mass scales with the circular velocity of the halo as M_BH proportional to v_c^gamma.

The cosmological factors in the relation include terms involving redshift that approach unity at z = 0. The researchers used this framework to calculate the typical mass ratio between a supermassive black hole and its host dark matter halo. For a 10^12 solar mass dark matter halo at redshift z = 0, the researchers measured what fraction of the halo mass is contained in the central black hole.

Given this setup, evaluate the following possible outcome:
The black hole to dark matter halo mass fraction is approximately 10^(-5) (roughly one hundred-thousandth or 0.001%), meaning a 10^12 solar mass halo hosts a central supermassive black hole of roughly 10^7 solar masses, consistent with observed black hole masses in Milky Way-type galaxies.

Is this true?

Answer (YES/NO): YES